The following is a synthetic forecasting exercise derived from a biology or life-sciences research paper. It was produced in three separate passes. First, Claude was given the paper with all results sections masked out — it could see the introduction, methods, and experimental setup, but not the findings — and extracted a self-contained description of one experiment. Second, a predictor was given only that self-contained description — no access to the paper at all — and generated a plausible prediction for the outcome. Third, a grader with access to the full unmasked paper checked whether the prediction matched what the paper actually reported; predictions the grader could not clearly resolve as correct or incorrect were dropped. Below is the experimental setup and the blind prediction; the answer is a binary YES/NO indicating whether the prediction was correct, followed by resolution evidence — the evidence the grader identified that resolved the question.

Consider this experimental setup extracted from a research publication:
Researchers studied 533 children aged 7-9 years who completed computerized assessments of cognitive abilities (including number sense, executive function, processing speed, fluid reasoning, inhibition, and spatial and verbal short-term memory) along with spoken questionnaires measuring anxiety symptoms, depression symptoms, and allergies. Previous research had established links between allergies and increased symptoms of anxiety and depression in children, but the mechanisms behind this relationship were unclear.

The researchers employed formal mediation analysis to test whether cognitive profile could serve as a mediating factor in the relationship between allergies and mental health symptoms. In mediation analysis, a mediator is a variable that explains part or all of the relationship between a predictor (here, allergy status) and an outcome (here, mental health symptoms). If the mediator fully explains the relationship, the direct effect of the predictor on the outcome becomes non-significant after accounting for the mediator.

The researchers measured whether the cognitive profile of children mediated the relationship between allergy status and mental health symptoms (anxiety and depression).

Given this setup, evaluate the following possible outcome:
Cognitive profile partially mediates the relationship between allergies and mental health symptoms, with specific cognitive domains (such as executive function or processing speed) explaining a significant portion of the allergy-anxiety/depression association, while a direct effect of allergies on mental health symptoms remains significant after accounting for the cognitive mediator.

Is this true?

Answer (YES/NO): NO